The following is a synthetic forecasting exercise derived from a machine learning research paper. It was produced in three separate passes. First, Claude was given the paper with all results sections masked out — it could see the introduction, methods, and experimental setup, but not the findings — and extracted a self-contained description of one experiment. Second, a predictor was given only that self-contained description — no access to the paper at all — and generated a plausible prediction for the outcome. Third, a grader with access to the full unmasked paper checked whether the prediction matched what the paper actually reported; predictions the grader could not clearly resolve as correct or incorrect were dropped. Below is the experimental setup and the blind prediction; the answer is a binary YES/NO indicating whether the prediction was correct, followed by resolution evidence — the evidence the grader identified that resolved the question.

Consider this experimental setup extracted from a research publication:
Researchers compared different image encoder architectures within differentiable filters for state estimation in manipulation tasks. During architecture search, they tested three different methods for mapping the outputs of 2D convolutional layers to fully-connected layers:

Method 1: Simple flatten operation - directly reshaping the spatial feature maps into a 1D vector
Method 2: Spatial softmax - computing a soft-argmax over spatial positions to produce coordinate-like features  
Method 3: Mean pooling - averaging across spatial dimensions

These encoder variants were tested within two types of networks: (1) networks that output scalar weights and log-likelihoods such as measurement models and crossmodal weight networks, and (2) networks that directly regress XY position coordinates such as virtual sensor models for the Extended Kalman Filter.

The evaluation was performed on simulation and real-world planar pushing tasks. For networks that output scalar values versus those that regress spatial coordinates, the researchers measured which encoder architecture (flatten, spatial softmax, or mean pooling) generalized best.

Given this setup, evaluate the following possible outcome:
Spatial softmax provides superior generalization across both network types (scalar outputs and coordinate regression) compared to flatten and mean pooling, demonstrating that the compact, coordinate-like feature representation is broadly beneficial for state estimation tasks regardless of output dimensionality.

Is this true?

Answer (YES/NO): NO